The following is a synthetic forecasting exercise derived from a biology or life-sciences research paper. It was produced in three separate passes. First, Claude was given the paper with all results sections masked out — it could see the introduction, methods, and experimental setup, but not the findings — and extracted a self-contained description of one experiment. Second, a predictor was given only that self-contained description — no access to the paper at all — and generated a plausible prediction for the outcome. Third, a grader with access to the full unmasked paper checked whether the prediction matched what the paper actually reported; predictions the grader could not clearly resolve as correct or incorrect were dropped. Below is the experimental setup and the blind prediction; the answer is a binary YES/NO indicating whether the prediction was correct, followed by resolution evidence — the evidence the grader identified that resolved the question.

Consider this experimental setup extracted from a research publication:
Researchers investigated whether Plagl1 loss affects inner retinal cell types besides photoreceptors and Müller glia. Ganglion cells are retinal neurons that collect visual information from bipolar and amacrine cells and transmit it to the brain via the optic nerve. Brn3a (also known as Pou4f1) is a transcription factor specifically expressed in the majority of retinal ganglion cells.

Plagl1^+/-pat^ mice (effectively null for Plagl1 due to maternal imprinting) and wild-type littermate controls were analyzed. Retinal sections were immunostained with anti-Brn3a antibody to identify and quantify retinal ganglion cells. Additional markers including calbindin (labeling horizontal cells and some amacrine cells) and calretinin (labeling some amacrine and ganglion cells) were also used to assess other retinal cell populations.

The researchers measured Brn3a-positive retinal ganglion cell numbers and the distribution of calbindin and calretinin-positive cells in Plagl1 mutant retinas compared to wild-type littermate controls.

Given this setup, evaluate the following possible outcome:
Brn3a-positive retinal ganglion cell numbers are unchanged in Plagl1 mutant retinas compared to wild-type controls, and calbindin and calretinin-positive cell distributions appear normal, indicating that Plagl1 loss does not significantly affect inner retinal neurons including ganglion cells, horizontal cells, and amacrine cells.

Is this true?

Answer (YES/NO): YES